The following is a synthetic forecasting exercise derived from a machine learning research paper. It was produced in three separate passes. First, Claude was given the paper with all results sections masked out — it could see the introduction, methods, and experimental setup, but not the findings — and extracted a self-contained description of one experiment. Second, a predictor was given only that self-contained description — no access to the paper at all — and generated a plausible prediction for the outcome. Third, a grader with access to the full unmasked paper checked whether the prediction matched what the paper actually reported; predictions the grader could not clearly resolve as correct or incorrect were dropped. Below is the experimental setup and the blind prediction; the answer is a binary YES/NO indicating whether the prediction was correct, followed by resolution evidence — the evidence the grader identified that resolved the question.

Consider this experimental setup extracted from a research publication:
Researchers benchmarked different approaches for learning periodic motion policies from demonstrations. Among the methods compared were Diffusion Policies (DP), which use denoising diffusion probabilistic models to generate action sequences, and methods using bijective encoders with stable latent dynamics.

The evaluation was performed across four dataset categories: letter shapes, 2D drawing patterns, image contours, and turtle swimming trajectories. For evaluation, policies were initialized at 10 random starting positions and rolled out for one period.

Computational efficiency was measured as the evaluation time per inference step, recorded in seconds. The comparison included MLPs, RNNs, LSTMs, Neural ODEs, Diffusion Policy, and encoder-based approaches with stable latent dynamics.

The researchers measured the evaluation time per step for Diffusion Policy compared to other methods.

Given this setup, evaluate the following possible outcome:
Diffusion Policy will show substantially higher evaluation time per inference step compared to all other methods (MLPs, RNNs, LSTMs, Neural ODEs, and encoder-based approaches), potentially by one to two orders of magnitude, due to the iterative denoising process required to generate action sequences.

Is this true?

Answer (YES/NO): NO